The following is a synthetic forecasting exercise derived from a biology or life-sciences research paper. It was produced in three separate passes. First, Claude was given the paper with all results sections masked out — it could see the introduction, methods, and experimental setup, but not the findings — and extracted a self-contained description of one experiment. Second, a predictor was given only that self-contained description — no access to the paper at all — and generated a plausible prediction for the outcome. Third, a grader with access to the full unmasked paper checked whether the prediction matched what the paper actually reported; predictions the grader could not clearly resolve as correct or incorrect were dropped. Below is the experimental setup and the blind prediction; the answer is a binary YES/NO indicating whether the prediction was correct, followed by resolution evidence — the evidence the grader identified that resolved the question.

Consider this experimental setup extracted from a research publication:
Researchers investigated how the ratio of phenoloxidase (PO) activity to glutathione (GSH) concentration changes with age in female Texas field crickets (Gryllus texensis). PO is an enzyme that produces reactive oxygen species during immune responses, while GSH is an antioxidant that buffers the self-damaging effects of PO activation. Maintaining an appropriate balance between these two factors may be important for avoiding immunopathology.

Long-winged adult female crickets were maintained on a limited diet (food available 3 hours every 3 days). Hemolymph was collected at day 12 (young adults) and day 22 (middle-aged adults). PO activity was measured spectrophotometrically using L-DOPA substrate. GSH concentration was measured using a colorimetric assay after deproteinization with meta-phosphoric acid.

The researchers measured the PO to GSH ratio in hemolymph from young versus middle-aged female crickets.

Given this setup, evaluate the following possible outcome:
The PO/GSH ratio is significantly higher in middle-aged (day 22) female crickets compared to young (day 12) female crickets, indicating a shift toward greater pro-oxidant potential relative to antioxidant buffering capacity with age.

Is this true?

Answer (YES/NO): NO